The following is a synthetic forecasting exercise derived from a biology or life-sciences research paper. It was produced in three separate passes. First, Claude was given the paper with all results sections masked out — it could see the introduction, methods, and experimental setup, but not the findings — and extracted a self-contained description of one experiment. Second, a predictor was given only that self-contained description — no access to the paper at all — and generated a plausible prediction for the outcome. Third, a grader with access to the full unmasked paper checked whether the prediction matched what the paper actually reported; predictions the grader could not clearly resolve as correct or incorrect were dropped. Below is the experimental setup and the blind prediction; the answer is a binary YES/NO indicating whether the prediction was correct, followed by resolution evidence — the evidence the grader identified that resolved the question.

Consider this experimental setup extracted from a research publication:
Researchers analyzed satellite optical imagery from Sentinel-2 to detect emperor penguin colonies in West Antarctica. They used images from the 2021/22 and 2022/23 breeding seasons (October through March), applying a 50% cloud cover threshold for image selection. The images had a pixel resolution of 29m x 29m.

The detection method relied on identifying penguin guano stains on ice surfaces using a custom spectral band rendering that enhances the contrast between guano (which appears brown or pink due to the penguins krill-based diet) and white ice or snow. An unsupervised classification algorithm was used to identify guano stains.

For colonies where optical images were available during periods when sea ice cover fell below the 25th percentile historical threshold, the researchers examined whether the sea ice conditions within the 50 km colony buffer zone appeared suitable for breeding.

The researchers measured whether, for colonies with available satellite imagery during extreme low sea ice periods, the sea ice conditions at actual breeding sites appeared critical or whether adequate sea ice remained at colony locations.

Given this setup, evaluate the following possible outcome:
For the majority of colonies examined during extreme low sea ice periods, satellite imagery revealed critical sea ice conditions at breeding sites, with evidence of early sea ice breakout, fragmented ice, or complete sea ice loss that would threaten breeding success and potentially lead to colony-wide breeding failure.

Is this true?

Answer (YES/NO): YES